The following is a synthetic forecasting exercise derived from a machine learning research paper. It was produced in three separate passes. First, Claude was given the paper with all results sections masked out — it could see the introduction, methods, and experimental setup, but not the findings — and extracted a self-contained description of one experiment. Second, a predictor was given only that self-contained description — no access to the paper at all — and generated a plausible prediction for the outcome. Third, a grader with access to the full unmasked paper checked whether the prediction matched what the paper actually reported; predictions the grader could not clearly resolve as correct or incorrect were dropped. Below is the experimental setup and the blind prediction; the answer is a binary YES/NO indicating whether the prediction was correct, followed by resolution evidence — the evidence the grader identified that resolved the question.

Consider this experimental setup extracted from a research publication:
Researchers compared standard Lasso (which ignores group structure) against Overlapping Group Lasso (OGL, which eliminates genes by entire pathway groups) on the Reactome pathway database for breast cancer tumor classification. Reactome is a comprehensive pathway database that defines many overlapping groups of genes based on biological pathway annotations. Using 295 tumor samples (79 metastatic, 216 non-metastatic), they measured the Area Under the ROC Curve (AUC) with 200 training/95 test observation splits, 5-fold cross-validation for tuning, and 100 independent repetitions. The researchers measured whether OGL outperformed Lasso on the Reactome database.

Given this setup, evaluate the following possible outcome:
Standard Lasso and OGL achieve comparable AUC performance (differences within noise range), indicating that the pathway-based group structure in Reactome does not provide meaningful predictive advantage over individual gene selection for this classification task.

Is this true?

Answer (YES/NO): NO